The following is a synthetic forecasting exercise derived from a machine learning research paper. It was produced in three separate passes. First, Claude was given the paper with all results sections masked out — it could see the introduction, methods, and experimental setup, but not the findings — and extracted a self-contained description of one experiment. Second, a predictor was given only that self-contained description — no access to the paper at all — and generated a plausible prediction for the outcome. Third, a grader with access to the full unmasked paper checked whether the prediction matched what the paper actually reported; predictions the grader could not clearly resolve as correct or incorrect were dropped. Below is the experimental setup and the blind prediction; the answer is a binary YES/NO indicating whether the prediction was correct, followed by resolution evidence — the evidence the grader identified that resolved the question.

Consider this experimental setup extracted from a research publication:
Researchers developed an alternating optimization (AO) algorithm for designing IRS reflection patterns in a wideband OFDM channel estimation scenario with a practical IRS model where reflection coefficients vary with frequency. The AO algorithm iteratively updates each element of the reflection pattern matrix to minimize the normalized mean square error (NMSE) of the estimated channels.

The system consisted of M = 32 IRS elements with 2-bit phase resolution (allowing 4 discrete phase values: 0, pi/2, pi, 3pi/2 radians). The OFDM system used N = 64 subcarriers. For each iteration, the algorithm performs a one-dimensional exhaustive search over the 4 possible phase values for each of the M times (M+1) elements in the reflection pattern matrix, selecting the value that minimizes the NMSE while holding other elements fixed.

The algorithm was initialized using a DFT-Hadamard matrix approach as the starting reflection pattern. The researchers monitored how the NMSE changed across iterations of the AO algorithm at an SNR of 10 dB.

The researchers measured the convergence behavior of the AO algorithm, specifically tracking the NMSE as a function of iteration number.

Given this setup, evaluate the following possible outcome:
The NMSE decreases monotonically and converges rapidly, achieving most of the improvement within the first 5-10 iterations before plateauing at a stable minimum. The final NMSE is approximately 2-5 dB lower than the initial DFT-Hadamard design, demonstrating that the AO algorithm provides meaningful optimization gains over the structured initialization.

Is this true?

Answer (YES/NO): NO